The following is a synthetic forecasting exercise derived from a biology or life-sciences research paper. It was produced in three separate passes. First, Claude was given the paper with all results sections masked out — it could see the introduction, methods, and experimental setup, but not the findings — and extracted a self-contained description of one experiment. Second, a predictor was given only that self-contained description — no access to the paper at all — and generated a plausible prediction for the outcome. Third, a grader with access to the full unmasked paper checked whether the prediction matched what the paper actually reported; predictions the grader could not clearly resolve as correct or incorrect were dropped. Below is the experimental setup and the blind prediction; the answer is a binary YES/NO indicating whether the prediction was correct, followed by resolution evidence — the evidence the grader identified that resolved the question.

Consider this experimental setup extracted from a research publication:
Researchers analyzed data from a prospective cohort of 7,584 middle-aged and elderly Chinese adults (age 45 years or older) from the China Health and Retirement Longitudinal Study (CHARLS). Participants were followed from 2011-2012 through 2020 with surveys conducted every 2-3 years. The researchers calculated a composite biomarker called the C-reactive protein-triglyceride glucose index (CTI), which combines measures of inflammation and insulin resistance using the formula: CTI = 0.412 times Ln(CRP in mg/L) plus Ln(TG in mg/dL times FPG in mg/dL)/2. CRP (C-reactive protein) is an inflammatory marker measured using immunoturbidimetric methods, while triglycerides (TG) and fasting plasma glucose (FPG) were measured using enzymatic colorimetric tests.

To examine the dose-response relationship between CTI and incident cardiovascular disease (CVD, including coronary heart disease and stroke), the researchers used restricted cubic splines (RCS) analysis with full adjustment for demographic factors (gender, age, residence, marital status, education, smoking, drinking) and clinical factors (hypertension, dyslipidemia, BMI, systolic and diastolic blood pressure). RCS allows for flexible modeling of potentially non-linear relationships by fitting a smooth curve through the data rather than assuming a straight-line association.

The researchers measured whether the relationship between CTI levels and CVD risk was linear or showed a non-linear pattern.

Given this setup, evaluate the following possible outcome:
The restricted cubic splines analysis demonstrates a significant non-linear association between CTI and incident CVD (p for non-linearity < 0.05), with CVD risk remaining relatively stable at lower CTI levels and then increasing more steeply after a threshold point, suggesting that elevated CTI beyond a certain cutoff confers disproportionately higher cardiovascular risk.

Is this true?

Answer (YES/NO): NO